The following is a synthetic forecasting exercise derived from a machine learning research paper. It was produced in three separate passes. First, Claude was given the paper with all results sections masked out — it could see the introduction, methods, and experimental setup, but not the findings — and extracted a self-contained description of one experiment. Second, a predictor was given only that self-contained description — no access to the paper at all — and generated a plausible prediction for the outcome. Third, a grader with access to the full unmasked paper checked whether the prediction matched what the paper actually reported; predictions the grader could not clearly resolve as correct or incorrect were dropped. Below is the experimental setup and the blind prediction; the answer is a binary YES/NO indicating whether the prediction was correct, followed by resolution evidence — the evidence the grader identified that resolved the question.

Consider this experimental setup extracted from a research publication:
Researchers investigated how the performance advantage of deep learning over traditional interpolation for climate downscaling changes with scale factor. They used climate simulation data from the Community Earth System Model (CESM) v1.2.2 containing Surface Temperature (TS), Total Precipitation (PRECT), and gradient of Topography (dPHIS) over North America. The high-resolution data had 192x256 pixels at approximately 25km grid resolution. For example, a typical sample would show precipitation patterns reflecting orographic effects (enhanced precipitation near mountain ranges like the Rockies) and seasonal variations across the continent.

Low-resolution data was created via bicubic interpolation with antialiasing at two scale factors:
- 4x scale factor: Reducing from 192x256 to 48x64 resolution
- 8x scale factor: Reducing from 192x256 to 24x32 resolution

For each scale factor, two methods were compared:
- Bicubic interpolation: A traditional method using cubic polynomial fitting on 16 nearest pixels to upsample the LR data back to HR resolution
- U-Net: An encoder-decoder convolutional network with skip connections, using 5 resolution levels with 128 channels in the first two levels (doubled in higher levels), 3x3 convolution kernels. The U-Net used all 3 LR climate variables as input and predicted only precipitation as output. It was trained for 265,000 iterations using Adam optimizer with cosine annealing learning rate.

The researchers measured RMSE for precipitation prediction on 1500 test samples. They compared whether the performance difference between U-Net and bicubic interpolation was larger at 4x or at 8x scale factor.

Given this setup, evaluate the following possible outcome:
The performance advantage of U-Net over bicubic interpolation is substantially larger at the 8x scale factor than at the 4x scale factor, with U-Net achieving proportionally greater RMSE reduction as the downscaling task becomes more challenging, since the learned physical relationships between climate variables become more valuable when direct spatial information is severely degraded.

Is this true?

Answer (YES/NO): NO